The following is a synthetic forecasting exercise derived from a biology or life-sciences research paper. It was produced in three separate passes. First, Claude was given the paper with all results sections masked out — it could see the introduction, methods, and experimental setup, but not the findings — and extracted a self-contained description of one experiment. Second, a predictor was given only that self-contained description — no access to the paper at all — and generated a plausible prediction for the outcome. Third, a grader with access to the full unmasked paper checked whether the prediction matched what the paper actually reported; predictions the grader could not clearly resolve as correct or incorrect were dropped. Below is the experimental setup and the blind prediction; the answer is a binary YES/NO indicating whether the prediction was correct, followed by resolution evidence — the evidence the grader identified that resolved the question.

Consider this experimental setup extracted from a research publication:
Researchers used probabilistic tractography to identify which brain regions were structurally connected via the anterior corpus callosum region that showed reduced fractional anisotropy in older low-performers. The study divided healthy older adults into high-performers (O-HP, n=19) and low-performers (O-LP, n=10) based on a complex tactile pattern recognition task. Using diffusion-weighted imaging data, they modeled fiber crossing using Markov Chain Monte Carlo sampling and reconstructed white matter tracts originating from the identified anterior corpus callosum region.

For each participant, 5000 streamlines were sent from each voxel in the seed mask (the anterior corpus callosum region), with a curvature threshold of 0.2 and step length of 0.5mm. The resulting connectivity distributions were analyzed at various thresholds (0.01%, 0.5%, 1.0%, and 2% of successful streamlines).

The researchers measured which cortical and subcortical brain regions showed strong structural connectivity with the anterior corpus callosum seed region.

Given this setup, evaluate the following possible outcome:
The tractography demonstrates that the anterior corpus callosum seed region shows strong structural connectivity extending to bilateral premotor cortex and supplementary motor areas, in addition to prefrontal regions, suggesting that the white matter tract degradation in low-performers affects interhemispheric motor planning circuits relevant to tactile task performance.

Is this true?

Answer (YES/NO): NO